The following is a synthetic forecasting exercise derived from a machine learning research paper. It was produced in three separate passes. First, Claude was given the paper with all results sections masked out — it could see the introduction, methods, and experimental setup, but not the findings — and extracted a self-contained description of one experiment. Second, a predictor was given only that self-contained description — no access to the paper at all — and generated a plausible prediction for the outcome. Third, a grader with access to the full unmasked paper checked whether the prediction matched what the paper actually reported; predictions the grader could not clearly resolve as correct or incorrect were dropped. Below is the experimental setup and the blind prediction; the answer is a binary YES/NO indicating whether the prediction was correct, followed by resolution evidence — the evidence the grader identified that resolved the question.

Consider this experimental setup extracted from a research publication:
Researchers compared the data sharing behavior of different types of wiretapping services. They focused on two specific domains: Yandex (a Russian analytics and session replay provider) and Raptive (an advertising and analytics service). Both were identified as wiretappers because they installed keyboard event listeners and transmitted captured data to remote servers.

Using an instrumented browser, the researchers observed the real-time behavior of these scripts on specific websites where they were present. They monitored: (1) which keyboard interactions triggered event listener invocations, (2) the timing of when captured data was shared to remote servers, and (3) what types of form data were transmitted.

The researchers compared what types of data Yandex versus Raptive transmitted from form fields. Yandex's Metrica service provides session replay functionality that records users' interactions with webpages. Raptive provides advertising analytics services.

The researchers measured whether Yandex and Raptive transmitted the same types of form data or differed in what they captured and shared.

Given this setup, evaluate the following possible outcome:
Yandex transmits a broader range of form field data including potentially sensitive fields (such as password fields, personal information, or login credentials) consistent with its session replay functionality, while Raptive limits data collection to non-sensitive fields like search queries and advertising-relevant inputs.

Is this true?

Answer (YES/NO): NO